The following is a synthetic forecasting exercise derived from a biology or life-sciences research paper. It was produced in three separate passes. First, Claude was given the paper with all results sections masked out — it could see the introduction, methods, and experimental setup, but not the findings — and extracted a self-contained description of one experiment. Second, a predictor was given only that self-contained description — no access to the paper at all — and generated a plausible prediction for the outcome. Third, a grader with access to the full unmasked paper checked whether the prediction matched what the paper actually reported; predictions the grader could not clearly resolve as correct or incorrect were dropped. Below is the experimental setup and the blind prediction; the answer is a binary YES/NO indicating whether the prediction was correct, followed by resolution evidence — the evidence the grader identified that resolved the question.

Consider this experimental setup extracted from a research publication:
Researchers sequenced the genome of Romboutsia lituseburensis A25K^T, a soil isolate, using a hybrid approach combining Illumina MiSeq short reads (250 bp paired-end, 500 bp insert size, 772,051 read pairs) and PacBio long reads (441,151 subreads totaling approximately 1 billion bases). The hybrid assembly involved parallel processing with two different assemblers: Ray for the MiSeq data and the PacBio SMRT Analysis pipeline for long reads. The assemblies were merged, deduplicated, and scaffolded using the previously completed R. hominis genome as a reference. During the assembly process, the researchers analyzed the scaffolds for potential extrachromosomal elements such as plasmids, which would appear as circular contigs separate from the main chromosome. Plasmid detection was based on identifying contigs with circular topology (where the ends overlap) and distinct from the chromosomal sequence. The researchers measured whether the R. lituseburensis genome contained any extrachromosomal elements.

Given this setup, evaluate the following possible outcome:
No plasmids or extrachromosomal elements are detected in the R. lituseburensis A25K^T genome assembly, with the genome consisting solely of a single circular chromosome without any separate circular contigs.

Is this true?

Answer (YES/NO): NO